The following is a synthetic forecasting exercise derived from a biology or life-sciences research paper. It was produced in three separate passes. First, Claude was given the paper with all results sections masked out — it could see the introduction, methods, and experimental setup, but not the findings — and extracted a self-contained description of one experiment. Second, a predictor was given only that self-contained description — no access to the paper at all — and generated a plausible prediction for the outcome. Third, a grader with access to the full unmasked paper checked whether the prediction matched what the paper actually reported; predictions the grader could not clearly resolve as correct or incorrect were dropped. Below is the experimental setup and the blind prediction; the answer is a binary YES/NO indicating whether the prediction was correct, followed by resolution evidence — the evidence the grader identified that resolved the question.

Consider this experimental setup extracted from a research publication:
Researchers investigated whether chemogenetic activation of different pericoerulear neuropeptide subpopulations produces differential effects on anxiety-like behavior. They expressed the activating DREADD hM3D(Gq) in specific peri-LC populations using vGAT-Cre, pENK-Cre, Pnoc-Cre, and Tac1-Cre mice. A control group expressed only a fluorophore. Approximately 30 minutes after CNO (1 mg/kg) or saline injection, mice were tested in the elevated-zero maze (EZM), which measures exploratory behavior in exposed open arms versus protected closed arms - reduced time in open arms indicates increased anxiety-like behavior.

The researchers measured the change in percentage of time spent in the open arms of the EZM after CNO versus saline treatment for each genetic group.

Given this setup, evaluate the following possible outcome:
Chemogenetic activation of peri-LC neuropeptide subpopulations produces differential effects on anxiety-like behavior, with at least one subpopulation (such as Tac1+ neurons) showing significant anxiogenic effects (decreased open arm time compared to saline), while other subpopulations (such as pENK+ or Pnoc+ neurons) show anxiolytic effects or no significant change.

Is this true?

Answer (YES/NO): NO